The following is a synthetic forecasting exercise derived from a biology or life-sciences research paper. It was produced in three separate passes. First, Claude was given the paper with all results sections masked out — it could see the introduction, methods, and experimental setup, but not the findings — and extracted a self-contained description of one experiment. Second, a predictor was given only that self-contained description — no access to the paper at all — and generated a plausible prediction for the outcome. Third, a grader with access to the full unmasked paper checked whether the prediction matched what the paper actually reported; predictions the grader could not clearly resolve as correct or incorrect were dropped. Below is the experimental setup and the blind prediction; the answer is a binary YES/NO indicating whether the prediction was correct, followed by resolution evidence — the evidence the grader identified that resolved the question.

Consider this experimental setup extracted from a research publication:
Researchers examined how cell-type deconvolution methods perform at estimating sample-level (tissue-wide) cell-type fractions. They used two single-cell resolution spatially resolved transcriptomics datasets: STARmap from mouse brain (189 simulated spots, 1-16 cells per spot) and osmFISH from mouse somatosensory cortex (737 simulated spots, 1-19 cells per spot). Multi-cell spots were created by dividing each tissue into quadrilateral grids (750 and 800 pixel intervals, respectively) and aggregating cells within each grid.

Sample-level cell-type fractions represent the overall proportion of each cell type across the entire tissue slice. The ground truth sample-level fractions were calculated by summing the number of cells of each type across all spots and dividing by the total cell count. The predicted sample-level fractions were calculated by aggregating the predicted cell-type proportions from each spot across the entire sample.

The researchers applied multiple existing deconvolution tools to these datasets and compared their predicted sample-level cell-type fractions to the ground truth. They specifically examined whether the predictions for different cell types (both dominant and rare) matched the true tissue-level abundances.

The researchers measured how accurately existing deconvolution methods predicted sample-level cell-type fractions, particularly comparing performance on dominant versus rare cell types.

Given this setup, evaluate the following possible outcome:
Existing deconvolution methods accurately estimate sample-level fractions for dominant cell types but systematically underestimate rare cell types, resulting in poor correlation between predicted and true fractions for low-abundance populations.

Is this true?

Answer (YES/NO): NO